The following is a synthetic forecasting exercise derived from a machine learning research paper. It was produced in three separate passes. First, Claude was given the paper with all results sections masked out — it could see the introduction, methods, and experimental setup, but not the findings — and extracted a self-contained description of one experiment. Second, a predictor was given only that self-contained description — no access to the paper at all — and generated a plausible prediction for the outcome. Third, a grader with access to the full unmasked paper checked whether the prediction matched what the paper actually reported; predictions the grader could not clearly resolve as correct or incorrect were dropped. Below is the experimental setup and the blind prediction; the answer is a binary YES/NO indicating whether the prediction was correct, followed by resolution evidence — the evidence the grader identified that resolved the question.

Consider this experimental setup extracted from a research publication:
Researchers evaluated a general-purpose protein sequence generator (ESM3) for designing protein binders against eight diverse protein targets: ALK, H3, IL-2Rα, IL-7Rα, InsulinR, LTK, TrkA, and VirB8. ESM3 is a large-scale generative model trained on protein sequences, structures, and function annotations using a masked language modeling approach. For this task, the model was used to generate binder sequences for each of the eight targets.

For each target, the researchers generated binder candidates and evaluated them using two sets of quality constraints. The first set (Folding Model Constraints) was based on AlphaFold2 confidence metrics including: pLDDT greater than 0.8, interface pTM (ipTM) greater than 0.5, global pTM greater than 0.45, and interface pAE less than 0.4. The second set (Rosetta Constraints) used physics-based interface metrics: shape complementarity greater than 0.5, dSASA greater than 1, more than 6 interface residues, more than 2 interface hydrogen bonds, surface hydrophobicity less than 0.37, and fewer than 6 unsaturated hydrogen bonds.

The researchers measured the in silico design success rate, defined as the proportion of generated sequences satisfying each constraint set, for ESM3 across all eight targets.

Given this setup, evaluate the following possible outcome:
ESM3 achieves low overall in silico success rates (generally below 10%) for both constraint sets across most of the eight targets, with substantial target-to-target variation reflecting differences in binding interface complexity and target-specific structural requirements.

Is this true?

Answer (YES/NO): NO